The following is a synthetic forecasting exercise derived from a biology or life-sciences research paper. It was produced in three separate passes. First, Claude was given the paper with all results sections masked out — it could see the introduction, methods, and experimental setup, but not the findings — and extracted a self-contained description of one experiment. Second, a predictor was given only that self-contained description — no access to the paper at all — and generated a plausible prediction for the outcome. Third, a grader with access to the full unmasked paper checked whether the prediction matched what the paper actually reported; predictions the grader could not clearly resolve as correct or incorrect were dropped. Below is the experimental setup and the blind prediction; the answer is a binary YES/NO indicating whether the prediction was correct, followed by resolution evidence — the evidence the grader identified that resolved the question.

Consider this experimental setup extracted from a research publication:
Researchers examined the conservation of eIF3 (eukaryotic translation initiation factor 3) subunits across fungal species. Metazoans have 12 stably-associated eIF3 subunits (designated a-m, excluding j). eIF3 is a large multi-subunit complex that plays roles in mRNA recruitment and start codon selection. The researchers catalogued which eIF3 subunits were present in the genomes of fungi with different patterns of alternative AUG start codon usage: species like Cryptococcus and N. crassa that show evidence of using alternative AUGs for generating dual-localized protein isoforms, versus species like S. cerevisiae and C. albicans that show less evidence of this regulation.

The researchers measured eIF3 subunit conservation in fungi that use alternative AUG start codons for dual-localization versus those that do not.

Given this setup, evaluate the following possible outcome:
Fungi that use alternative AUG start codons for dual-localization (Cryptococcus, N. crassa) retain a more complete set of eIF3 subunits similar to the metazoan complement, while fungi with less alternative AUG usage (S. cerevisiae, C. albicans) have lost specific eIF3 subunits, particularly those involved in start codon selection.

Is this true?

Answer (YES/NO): YES